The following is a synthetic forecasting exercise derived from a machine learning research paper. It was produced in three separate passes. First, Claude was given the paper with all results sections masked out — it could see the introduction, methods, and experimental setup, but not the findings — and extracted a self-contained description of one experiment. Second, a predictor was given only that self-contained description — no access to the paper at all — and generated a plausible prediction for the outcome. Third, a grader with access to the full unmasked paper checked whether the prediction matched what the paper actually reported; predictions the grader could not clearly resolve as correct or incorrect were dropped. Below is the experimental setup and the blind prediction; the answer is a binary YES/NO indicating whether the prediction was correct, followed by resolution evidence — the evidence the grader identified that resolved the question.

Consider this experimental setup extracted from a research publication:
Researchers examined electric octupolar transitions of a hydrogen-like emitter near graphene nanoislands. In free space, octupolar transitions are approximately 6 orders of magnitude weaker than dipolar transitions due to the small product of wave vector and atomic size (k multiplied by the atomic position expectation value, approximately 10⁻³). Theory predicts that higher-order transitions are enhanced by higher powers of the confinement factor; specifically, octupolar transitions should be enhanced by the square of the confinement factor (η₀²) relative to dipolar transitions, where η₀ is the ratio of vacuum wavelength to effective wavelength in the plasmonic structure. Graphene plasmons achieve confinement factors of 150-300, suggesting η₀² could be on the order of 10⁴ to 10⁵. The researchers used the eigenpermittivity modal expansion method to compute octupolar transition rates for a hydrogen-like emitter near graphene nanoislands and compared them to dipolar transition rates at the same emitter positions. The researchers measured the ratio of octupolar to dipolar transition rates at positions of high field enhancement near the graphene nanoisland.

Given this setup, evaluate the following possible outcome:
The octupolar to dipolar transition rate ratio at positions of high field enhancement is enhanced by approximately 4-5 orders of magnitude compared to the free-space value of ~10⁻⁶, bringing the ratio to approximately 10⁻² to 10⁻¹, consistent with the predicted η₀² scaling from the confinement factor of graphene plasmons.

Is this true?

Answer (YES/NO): NO